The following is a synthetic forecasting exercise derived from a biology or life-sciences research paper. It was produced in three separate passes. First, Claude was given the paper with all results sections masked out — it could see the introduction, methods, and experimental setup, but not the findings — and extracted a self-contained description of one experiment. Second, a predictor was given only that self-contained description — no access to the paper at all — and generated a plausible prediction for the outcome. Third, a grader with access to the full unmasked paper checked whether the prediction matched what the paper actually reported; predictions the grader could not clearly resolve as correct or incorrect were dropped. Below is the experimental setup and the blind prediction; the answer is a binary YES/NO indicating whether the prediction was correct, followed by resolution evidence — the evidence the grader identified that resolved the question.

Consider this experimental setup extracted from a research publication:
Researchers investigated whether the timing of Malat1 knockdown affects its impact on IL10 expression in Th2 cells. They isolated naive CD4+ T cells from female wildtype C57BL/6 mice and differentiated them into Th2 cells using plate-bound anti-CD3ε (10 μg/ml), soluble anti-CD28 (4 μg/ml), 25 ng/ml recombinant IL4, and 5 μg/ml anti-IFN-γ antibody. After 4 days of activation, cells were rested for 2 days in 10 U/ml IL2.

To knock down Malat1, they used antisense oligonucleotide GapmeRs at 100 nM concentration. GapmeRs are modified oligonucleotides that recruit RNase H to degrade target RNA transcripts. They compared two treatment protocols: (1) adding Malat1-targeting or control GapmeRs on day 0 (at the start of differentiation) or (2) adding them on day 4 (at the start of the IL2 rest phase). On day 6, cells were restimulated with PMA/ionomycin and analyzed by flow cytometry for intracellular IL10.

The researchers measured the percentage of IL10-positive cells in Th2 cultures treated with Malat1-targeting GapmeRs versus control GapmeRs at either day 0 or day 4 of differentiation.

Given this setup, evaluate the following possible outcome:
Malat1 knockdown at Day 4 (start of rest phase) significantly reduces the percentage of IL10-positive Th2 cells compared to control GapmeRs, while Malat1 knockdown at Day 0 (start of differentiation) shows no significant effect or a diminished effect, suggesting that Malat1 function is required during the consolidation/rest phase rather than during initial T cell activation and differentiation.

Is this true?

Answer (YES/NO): NO